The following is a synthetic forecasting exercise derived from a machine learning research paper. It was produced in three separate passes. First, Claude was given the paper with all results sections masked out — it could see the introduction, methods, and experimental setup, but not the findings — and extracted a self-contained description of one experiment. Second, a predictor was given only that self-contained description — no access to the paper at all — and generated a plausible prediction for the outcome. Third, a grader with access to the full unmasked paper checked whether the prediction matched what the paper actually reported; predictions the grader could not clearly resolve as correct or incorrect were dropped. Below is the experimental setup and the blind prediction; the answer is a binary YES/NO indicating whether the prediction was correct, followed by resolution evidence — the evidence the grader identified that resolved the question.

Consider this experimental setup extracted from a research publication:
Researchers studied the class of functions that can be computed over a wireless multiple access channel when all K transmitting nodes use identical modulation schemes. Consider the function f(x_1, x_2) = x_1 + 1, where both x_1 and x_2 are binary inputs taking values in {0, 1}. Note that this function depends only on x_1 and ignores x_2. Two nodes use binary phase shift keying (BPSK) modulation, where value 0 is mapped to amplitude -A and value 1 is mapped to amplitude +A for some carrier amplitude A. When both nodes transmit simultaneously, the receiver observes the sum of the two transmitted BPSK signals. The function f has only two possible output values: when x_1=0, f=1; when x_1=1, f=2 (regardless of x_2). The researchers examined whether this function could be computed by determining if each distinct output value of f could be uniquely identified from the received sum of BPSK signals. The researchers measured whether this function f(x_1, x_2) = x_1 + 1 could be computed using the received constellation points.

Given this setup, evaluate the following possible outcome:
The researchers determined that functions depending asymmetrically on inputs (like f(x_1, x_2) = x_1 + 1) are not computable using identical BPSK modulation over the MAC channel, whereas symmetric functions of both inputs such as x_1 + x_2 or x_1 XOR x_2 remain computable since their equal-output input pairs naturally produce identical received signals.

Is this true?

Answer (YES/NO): YES